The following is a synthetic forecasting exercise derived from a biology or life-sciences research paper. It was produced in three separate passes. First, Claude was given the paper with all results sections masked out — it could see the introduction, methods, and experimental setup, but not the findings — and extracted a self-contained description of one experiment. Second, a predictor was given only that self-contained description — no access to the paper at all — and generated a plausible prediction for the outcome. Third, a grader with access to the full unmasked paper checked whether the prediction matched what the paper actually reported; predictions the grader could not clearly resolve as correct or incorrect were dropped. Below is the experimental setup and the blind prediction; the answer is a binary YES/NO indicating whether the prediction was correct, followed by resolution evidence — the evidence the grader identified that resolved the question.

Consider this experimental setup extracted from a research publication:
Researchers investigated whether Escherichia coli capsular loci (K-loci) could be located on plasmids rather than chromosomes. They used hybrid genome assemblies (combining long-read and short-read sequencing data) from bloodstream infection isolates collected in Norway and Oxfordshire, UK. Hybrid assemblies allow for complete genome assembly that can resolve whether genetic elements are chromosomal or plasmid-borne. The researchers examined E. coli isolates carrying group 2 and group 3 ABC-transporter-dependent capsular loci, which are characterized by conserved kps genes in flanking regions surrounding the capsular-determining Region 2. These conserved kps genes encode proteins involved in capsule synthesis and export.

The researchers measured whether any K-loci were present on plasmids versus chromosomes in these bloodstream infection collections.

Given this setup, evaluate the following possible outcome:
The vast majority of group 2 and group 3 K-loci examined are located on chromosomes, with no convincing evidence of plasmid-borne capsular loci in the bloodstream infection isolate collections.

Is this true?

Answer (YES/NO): NO